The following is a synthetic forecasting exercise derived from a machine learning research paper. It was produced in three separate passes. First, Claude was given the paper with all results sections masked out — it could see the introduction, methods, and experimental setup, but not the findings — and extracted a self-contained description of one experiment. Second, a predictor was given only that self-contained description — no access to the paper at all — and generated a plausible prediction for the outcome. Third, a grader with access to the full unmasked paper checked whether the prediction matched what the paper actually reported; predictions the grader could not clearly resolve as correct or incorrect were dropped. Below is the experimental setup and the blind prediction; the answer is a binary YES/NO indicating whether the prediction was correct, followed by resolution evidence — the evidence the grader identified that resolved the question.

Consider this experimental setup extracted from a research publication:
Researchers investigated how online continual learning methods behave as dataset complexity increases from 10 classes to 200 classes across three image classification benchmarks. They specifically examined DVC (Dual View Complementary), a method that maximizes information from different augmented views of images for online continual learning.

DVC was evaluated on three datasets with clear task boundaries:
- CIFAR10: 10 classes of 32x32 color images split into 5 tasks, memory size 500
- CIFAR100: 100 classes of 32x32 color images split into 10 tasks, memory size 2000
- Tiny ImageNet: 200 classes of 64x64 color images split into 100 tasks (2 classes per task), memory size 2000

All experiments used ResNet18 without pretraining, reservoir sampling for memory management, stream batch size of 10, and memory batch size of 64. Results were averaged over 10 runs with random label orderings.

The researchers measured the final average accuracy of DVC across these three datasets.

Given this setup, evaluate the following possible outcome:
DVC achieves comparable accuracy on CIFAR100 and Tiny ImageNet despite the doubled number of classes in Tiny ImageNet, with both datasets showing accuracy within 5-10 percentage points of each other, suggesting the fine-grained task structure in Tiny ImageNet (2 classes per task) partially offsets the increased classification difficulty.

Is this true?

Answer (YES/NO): NO